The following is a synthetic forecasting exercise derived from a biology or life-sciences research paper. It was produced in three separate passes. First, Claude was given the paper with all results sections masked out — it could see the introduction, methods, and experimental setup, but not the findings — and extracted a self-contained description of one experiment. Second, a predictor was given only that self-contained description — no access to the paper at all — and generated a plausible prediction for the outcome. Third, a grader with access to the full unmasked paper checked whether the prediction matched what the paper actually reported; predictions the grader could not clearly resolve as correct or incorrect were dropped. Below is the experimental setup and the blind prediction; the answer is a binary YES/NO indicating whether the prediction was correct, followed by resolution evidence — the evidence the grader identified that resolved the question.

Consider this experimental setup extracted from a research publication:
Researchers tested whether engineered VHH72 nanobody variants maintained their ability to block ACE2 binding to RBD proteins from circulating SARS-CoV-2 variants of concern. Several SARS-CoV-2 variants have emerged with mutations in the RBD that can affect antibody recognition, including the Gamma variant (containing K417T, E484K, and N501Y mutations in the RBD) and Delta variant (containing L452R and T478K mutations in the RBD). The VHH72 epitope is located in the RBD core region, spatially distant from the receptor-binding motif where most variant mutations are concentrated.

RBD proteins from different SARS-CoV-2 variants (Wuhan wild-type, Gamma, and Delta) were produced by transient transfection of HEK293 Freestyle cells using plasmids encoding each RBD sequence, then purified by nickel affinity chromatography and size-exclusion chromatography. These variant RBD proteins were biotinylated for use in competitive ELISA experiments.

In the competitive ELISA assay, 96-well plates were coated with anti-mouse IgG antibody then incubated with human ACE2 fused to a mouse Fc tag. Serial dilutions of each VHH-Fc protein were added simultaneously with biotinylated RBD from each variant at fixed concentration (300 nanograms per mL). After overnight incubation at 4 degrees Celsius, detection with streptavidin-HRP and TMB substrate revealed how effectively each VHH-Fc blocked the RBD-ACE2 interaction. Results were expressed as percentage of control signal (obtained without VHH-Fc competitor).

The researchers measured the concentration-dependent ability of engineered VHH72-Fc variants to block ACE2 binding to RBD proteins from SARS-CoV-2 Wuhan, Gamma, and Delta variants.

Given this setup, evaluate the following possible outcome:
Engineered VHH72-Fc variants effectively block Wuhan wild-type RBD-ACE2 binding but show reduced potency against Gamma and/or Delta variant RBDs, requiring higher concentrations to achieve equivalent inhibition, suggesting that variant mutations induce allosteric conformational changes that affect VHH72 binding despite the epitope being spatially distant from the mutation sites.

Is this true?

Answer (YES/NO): NO